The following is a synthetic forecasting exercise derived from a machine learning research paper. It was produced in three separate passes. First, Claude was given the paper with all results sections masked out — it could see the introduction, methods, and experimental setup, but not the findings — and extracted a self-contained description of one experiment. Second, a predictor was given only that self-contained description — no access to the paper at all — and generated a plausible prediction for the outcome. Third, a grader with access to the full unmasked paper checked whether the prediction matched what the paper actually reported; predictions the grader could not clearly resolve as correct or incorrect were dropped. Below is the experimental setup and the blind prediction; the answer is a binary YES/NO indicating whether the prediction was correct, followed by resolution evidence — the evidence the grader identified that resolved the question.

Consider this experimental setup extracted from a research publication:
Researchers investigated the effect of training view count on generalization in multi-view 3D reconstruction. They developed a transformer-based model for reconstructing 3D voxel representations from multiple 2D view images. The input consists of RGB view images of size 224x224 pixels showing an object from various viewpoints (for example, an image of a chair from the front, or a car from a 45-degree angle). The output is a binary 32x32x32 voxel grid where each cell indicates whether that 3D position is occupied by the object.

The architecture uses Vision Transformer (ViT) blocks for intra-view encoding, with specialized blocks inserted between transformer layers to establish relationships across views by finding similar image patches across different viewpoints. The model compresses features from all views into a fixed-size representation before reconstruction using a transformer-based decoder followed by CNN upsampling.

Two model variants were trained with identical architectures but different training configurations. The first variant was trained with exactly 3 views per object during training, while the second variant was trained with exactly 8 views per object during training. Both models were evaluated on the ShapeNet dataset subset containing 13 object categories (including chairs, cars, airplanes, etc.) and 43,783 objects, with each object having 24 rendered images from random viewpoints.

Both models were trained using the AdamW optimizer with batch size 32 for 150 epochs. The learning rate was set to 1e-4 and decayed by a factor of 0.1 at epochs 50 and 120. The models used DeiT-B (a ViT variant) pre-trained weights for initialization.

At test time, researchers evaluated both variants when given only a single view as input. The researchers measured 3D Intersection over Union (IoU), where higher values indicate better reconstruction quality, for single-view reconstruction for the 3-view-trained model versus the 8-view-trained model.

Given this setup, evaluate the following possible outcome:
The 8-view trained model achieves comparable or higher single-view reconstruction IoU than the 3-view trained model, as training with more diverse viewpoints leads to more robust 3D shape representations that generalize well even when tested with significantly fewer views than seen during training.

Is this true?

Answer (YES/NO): NO